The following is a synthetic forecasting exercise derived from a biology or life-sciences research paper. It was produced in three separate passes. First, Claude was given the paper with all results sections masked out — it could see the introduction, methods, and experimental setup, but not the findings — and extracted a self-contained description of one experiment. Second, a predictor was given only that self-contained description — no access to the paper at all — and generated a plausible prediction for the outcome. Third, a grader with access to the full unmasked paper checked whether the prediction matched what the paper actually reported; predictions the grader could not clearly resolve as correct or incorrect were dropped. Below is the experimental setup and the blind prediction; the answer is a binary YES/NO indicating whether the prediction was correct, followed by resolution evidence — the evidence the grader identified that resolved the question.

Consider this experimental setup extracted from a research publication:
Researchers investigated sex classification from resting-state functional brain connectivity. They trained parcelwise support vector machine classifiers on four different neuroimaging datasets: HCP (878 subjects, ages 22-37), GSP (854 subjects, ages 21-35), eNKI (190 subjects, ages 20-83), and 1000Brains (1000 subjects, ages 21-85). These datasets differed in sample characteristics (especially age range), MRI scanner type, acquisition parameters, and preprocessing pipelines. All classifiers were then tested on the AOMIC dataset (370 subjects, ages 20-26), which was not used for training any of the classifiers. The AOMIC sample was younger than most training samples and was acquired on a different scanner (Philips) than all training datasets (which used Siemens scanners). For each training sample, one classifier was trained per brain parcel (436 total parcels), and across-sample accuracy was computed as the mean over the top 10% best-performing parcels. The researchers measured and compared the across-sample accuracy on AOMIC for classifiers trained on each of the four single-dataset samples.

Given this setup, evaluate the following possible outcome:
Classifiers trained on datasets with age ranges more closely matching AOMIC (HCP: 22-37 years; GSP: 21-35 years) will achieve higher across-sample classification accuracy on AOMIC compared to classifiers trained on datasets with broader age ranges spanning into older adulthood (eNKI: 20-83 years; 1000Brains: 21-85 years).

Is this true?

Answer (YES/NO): NO